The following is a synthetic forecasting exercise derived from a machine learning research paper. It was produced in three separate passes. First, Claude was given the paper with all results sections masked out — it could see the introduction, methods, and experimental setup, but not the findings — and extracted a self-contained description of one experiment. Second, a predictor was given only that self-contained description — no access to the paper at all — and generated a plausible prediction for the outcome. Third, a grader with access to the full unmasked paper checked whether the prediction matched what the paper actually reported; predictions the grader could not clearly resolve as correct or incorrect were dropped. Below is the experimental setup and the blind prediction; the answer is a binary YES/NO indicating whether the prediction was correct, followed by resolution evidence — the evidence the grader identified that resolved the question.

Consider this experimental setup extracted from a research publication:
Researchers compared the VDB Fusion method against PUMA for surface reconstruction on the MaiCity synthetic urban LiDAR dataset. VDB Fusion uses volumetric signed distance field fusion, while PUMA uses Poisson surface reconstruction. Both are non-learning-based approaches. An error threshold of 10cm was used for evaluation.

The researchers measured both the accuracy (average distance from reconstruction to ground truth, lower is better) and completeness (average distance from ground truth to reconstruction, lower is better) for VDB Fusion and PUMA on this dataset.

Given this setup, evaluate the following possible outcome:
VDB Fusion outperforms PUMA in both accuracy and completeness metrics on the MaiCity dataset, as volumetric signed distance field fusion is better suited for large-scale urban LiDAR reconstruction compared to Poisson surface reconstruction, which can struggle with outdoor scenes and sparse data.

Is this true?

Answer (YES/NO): NO